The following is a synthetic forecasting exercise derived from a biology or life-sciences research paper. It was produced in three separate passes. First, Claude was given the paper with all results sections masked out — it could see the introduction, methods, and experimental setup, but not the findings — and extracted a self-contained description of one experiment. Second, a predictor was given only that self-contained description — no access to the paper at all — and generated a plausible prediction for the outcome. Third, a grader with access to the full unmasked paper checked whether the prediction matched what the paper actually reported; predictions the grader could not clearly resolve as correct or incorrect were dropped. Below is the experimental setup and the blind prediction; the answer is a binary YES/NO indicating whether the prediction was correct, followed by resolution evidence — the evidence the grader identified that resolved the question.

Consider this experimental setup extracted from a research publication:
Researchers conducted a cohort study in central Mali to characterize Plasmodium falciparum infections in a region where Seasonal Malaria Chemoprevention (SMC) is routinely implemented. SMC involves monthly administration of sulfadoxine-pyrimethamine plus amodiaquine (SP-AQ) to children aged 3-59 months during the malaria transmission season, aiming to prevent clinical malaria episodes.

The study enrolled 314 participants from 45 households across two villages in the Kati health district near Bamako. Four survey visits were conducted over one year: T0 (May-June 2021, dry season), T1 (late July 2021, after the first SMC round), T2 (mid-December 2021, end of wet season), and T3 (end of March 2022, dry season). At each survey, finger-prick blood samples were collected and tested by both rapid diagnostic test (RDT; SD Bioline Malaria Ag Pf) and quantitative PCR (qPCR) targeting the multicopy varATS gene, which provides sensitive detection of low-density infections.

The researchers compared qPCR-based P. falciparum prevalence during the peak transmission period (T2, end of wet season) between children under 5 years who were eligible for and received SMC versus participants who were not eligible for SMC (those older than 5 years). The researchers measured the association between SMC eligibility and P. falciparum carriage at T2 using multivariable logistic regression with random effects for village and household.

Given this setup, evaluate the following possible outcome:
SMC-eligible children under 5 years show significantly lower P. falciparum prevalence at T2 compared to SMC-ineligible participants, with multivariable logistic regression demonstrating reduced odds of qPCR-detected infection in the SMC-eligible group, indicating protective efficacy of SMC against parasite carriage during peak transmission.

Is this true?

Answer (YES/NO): YES